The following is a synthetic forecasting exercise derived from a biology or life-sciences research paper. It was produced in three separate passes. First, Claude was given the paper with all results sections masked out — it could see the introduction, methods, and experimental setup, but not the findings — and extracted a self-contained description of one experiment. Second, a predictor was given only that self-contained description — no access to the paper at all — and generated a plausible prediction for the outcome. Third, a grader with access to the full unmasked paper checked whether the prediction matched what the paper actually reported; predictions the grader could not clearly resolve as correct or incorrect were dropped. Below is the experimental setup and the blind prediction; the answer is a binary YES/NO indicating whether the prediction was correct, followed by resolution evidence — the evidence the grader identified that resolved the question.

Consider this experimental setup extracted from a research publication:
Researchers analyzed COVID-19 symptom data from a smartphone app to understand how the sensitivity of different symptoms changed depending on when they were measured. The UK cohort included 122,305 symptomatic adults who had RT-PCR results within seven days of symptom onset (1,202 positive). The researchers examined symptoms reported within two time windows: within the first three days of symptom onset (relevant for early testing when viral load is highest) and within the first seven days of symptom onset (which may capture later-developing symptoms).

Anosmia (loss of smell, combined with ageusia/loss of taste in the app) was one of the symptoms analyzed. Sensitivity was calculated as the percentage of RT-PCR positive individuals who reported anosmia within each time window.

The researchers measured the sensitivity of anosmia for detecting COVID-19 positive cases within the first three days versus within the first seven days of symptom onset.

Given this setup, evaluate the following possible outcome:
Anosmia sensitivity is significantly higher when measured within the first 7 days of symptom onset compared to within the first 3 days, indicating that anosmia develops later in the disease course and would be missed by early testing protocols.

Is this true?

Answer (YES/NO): YES